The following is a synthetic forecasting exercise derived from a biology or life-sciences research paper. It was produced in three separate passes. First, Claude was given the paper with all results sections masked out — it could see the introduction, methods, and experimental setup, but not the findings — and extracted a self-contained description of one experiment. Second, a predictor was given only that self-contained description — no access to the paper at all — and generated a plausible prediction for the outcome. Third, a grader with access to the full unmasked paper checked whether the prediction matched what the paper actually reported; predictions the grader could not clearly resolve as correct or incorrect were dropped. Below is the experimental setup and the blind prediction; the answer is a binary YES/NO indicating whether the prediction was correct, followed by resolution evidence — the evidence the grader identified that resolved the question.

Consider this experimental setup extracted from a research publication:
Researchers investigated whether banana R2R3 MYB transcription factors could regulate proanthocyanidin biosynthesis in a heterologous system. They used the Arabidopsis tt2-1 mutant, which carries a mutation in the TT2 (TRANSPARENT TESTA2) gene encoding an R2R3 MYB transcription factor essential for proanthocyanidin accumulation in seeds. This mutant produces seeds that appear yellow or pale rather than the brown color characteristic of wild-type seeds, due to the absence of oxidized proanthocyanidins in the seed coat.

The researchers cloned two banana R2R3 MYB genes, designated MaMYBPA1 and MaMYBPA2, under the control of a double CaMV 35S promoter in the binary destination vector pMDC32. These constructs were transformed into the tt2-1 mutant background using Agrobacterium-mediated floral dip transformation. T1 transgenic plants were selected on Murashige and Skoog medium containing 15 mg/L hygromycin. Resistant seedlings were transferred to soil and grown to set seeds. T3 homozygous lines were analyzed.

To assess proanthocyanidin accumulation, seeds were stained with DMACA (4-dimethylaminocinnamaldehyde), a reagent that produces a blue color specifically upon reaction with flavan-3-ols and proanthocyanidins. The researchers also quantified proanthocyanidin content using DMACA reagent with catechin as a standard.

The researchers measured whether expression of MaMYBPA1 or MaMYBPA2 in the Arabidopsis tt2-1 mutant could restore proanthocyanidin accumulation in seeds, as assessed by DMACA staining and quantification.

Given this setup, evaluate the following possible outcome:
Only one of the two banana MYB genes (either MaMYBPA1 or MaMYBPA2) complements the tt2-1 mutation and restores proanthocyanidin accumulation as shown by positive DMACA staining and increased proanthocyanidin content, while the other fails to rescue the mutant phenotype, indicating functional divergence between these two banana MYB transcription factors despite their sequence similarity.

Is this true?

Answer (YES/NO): NO